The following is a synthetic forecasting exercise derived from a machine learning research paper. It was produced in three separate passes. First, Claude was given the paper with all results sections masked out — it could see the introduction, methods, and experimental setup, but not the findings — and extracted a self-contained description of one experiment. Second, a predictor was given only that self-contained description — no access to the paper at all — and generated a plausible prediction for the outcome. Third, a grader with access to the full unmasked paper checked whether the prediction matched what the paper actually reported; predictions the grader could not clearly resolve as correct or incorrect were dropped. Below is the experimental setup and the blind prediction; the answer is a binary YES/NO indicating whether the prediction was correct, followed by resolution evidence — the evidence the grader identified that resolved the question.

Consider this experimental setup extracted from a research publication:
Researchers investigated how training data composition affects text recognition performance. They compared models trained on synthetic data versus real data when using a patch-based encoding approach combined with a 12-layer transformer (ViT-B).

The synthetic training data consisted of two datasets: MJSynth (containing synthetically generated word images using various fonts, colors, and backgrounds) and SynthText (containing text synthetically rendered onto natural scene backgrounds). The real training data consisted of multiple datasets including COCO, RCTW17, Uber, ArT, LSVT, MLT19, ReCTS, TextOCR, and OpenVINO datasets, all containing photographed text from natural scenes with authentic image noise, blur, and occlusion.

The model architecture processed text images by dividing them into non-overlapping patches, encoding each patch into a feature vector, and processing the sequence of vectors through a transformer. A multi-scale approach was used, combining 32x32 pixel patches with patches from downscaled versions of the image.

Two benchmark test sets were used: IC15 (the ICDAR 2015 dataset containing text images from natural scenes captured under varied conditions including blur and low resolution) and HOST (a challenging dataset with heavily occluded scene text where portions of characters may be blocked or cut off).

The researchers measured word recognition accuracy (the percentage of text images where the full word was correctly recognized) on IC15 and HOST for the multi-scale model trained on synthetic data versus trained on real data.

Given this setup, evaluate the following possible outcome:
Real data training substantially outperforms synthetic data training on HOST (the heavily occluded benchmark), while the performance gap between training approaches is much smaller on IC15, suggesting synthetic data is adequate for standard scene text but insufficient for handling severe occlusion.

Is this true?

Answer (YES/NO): NO